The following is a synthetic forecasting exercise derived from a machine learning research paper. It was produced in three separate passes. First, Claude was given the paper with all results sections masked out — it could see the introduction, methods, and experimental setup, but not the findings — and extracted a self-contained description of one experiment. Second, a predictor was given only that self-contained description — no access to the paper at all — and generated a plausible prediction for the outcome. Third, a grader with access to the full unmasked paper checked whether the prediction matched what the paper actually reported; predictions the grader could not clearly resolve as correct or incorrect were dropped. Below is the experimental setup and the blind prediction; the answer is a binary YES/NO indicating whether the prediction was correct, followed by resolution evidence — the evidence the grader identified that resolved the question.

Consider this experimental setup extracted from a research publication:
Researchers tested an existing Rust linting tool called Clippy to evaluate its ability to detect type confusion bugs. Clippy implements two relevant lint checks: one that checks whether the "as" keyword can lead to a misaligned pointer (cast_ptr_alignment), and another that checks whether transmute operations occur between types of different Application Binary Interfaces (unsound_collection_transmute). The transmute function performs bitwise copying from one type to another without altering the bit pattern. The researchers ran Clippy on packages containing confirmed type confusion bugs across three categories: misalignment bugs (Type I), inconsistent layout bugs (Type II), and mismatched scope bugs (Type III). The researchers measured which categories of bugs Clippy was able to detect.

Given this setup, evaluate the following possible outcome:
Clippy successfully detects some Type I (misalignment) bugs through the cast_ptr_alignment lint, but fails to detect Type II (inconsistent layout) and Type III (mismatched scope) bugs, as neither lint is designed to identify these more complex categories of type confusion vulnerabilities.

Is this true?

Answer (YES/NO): YES